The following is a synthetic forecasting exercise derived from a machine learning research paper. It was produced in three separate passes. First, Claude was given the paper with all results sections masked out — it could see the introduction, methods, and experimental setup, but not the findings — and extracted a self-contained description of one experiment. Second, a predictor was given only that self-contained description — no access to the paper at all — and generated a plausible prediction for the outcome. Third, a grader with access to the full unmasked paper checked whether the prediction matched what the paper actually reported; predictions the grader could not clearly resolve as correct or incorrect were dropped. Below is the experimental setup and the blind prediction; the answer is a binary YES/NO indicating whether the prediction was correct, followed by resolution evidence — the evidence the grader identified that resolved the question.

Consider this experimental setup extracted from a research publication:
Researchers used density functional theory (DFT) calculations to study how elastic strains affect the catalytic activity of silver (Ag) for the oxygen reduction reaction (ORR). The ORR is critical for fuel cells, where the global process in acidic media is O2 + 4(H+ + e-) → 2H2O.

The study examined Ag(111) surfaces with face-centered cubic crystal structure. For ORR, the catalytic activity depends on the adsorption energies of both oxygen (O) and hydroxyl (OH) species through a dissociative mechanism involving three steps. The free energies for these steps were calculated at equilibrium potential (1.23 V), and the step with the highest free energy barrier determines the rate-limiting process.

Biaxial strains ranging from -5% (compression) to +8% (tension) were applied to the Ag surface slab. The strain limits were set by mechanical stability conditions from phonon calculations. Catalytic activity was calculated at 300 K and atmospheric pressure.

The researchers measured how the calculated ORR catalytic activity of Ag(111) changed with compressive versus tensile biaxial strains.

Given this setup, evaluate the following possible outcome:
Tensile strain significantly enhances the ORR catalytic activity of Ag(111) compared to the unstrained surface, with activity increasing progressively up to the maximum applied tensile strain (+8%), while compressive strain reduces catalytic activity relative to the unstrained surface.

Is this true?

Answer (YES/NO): NO